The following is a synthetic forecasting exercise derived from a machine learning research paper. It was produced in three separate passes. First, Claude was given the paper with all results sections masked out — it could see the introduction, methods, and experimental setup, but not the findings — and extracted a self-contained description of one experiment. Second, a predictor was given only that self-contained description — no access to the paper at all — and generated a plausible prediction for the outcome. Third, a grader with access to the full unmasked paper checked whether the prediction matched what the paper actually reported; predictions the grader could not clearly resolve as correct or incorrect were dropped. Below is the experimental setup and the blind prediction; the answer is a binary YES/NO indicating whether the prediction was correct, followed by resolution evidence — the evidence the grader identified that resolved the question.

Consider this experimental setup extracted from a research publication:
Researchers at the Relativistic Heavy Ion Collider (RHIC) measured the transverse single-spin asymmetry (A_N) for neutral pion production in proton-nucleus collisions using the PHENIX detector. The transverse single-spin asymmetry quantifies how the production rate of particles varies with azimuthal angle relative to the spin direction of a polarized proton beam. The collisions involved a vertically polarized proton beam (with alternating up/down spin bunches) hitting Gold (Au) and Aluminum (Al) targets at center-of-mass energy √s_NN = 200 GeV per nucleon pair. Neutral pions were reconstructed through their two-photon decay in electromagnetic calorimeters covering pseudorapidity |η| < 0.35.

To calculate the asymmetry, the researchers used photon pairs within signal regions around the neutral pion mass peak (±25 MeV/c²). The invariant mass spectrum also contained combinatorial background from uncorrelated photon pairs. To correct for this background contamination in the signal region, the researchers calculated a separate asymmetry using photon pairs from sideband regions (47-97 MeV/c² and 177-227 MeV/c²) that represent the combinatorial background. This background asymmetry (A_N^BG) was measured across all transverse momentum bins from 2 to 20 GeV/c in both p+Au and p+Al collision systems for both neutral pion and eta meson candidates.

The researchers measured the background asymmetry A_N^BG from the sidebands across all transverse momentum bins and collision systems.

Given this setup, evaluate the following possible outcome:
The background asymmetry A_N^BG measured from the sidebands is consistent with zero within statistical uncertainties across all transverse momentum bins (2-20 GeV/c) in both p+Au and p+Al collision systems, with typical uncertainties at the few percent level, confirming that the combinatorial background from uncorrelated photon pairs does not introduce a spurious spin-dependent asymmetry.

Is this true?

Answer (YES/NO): YES